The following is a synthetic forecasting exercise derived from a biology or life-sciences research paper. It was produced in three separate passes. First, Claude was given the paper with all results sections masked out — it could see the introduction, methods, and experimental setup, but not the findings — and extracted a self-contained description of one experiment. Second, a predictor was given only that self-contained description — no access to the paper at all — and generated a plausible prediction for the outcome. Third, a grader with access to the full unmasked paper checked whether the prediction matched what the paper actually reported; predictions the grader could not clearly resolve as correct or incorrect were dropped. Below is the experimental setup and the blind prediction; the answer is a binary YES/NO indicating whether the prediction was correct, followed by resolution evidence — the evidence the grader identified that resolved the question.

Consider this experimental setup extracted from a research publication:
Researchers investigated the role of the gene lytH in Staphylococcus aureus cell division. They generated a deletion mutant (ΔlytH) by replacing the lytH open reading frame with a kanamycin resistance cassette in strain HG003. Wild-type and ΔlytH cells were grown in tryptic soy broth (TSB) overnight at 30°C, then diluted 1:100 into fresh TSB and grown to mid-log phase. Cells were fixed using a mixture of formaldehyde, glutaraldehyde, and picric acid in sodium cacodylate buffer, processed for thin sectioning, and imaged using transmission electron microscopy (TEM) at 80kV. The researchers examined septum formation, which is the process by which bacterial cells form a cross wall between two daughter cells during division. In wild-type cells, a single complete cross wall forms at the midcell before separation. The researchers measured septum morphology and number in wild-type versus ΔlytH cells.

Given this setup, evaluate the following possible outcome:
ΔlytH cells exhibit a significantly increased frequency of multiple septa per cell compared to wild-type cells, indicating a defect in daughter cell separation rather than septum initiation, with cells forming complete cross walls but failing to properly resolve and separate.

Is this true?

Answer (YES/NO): NO